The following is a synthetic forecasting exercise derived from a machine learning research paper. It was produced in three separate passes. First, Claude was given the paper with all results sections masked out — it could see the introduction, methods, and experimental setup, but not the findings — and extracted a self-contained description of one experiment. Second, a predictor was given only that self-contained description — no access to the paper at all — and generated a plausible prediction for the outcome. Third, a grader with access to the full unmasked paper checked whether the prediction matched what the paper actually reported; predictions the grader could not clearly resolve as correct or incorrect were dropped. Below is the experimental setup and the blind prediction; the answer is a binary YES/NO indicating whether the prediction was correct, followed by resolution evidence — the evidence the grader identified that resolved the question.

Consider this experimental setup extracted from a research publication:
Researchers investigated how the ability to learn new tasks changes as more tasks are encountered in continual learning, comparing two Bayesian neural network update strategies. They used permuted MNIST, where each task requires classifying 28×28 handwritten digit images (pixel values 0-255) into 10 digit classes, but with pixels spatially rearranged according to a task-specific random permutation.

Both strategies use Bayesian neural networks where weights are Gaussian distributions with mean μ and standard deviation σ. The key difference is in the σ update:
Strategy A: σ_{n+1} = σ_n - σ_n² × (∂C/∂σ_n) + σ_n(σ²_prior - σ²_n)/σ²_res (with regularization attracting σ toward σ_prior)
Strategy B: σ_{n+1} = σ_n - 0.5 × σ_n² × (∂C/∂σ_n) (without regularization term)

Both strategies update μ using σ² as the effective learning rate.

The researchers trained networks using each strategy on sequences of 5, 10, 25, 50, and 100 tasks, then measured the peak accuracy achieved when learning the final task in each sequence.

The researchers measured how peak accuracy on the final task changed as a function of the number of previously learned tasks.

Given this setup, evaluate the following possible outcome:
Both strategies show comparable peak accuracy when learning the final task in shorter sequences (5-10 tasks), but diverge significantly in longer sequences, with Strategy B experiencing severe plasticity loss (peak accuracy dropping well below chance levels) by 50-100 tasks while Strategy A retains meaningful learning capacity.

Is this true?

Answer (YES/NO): NO